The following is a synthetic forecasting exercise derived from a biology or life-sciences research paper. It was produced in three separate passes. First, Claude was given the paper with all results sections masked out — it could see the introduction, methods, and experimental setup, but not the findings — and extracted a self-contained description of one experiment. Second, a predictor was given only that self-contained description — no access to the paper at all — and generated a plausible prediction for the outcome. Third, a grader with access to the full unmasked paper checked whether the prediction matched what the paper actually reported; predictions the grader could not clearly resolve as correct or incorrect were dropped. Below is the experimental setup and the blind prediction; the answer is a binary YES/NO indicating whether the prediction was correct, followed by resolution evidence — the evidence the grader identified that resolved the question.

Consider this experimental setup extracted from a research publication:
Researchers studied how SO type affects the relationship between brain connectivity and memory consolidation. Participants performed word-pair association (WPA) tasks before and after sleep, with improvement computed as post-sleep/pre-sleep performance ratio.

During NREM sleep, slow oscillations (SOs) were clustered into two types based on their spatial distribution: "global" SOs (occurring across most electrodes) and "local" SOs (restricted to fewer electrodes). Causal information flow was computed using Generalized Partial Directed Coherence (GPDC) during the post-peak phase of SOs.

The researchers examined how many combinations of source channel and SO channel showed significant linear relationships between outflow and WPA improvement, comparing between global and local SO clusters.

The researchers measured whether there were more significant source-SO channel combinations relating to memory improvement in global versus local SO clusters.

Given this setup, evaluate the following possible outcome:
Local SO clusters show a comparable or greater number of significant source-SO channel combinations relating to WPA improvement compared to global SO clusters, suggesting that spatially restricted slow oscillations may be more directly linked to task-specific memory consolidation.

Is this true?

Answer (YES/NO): NO